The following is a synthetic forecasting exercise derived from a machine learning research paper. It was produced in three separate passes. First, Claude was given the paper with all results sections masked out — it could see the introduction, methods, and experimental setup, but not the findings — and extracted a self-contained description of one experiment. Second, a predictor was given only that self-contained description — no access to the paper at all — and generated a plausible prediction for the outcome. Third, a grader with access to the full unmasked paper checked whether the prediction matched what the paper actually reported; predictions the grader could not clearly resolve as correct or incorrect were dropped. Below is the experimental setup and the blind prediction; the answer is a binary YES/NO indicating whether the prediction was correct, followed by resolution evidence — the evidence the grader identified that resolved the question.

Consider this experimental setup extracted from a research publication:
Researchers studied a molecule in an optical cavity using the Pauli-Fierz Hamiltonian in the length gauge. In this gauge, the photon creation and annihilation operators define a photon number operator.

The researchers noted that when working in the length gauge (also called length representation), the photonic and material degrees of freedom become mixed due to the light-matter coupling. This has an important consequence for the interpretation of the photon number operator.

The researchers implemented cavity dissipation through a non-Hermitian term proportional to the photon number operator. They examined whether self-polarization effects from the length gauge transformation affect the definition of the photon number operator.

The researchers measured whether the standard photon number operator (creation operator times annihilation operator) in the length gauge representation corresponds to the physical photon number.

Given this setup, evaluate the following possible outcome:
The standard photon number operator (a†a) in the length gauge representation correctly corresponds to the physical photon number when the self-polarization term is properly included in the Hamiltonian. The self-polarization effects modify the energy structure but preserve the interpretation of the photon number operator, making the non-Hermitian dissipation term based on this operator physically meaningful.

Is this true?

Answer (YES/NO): NO